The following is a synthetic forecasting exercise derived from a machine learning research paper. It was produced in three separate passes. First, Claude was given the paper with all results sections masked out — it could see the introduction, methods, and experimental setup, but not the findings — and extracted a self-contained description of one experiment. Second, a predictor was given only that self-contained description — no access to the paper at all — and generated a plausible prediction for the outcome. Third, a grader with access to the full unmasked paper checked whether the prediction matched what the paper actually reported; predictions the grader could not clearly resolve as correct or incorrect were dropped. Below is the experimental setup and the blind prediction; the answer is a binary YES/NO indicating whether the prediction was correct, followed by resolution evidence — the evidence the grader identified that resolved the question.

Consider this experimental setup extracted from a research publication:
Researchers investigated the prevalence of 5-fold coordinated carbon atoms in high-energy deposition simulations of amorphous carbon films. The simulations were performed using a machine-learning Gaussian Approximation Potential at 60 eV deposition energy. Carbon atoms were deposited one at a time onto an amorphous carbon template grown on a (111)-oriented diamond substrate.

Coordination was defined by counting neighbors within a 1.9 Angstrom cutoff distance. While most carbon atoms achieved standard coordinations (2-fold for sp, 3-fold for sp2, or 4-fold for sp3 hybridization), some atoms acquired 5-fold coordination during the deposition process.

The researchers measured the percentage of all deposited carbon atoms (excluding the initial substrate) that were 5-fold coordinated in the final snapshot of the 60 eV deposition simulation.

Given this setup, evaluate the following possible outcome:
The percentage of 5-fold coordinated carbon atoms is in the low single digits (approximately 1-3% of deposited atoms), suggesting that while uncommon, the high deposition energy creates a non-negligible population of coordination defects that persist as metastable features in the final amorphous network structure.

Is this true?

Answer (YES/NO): YES